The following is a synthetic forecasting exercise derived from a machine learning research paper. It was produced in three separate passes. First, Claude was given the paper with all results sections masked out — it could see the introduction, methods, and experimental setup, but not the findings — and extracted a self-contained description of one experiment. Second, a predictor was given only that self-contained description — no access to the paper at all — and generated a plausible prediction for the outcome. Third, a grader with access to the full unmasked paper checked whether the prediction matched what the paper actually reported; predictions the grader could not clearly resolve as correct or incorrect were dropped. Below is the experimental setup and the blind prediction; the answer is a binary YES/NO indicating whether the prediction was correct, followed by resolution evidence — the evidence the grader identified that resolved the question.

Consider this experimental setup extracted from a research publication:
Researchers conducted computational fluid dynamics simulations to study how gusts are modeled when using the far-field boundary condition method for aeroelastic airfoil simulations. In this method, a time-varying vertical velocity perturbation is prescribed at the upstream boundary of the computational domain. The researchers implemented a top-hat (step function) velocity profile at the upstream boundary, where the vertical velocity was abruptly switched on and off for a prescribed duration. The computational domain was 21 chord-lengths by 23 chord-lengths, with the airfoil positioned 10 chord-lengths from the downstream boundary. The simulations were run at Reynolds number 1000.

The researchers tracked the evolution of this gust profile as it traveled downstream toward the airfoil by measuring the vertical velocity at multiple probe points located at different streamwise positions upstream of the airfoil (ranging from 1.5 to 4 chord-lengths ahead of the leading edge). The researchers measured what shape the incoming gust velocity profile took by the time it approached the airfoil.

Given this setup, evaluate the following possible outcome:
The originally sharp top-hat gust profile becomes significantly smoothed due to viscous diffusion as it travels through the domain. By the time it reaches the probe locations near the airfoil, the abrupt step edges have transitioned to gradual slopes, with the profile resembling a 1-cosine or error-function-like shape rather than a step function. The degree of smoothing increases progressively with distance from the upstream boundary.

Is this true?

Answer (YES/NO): NO